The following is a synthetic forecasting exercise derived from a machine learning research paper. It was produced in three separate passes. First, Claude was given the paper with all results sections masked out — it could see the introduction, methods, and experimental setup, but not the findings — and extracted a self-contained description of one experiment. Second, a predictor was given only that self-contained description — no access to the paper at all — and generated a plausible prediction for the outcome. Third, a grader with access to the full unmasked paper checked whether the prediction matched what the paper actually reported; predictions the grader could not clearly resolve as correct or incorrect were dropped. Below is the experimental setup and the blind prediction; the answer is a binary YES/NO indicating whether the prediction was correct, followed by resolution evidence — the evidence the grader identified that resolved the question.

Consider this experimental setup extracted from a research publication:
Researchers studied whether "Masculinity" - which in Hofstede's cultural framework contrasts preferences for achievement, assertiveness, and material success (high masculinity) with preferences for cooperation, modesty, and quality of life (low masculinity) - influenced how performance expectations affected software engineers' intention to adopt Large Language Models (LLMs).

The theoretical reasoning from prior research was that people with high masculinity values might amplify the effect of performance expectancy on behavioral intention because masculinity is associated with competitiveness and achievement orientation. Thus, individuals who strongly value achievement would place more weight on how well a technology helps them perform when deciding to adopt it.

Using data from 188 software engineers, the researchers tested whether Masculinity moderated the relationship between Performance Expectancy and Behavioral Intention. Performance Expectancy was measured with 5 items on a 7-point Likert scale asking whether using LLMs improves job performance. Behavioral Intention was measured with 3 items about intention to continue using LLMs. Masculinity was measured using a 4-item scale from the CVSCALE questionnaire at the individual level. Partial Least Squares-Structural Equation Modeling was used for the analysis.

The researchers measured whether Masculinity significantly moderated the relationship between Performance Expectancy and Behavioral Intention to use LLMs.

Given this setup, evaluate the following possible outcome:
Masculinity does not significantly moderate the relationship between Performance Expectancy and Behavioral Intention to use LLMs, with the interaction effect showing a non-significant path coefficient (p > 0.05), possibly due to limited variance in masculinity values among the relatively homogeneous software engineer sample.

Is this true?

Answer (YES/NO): YES